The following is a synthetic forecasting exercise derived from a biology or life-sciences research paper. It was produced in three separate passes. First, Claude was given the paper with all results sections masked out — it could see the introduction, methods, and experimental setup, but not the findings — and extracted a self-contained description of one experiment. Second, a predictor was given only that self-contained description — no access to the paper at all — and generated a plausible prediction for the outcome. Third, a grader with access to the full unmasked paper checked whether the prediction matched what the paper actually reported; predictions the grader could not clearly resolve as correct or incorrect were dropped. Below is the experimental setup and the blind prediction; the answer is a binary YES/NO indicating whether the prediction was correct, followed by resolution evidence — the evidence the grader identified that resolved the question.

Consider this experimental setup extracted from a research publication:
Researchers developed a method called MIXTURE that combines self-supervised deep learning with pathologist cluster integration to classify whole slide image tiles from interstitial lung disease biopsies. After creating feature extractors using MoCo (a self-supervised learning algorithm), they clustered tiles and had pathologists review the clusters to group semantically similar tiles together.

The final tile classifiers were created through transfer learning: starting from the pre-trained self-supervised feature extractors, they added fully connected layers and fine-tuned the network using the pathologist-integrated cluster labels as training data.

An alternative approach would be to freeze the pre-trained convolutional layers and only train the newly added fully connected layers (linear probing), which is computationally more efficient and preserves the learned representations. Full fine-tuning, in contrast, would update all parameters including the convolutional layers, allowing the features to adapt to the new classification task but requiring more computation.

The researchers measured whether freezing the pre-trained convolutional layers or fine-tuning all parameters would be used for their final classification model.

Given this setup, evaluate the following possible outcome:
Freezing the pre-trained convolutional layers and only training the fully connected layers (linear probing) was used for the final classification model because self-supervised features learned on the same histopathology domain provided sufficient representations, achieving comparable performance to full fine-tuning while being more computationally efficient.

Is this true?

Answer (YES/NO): NO